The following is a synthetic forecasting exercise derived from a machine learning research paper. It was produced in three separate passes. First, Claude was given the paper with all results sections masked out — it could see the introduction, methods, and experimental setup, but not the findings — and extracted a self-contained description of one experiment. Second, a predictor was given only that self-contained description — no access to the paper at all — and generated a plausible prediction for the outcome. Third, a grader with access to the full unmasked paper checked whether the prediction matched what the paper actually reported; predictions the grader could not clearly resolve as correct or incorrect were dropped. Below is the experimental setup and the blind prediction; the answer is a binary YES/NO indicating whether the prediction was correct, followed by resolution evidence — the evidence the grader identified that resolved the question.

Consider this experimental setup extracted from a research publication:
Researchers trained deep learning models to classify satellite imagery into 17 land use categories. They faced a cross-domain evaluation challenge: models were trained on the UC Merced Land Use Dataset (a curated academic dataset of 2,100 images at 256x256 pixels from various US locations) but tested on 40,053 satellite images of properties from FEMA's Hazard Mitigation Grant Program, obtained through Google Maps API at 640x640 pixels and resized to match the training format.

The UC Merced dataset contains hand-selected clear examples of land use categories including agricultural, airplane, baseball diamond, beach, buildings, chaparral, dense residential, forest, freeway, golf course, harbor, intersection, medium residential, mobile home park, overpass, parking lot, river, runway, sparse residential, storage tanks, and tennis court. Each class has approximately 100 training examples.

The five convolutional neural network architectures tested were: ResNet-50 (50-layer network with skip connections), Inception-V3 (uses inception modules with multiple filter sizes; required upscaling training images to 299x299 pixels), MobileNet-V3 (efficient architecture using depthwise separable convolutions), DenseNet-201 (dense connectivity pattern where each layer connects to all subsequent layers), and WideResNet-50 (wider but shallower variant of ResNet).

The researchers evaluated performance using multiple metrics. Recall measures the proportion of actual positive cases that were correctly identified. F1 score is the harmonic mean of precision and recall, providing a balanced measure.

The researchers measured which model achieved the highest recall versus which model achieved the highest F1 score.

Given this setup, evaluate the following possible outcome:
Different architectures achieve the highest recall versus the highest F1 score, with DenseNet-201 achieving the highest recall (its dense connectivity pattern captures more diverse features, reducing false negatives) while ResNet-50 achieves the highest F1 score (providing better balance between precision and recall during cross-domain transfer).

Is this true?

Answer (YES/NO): NO